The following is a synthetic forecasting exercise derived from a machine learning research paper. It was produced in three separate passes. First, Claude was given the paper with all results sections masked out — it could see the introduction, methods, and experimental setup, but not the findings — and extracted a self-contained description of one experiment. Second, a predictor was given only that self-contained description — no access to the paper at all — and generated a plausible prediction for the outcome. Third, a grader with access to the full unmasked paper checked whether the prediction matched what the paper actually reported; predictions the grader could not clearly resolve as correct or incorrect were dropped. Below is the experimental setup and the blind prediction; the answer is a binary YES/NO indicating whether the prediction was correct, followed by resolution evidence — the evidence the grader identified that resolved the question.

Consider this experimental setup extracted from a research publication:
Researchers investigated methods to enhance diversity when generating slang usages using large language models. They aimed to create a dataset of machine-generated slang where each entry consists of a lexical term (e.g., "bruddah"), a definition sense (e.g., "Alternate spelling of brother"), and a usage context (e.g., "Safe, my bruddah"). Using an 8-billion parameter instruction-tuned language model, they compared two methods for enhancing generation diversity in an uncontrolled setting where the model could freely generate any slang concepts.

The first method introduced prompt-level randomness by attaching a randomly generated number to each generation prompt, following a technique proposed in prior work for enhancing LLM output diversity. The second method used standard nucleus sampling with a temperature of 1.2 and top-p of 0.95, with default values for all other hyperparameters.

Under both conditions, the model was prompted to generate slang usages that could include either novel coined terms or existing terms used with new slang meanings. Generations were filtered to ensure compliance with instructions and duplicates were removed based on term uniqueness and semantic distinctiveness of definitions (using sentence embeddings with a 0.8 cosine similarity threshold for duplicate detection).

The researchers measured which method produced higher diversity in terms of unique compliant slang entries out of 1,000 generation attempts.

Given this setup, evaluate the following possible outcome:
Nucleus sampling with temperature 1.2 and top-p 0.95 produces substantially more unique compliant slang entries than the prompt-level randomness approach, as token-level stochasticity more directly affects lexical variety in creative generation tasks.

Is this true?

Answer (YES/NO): YES